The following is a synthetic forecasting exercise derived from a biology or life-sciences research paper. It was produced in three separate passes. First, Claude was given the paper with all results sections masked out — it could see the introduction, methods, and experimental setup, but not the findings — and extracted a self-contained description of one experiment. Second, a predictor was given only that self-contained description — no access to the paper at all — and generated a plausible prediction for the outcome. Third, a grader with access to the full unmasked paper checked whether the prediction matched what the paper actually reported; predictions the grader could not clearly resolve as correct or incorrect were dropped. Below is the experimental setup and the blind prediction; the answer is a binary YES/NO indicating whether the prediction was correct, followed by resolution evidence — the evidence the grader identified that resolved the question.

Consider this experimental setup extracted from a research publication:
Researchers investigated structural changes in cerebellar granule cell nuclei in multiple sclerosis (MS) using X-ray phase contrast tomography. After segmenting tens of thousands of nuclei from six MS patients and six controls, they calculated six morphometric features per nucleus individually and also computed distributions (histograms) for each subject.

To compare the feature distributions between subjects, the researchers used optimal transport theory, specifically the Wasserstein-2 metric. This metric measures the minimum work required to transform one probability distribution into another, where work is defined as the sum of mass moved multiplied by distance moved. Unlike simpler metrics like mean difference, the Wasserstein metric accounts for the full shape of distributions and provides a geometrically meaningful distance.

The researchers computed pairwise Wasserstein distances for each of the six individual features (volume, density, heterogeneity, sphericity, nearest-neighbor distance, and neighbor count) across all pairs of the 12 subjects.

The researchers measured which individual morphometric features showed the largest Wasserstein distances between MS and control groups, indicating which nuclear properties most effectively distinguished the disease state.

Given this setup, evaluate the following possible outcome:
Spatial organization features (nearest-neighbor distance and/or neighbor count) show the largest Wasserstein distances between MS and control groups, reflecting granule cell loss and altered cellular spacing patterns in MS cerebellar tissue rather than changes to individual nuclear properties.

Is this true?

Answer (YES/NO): NO